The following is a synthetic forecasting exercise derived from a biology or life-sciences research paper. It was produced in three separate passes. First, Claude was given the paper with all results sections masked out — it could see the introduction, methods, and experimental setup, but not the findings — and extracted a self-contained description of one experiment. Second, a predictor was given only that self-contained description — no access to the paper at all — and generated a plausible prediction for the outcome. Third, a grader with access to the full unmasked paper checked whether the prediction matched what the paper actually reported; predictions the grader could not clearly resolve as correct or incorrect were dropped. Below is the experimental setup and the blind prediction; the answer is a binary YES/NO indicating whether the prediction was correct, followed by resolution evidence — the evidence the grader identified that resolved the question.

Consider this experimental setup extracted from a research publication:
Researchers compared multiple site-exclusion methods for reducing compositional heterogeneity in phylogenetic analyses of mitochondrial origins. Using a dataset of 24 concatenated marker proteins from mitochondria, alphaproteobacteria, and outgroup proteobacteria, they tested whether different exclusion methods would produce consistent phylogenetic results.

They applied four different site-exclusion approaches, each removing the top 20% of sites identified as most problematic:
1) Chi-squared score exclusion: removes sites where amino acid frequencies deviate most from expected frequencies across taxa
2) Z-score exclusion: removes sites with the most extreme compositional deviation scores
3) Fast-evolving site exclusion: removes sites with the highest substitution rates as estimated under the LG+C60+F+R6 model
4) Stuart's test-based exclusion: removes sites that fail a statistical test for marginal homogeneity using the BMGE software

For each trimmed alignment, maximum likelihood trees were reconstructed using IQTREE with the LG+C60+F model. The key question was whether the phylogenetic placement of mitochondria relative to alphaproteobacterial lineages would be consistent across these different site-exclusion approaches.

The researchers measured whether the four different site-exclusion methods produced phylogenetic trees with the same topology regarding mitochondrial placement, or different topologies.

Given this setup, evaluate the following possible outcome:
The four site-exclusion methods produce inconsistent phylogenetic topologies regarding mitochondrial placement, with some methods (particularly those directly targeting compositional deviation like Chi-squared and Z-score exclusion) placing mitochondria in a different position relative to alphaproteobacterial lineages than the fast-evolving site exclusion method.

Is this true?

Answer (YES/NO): YES